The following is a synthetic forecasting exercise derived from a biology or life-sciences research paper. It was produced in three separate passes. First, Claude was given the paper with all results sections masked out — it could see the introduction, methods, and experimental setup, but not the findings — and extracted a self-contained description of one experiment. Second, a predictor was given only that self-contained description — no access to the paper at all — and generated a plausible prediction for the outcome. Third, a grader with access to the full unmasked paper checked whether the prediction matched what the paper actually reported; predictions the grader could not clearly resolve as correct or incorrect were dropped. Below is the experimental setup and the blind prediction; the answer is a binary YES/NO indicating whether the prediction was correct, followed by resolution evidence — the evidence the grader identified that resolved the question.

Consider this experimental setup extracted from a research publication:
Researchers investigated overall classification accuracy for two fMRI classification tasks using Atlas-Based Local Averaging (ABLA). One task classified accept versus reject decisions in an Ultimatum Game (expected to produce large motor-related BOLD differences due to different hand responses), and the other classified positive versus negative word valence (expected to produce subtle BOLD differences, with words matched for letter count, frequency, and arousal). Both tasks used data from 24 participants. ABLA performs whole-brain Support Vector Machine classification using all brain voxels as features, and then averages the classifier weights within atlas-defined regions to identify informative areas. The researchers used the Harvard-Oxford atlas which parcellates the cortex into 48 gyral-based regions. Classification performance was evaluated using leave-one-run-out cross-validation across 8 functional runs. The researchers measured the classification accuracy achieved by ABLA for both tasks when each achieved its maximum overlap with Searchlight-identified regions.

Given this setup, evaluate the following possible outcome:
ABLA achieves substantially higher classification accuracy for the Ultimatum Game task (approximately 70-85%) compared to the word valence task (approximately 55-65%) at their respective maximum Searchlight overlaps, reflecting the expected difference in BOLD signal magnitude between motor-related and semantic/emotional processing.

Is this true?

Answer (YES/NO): NO